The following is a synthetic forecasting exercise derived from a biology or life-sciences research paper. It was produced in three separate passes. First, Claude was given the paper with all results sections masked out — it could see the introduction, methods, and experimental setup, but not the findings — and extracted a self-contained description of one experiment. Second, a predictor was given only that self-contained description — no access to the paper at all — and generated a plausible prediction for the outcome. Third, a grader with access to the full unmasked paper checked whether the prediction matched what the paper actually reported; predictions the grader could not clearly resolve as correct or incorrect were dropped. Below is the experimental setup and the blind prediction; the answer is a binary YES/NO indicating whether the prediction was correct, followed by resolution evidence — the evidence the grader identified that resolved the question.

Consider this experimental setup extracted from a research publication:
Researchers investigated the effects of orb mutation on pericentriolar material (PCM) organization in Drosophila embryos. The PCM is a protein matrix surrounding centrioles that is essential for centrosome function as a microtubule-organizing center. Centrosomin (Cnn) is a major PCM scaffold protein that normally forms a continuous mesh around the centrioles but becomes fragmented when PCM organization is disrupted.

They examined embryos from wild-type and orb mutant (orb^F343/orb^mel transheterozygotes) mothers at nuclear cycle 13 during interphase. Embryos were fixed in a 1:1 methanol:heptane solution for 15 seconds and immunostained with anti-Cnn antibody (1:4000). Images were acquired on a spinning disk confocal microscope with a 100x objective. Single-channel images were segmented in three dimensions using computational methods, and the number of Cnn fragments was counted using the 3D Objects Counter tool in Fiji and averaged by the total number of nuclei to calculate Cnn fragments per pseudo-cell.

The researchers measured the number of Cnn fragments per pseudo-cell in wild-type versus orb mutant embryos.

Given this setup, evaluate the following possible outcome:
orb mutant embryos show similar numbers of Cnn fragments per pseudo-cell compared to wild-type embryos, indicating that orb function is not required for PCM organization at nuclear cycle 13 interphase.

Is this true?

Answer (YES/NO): NO